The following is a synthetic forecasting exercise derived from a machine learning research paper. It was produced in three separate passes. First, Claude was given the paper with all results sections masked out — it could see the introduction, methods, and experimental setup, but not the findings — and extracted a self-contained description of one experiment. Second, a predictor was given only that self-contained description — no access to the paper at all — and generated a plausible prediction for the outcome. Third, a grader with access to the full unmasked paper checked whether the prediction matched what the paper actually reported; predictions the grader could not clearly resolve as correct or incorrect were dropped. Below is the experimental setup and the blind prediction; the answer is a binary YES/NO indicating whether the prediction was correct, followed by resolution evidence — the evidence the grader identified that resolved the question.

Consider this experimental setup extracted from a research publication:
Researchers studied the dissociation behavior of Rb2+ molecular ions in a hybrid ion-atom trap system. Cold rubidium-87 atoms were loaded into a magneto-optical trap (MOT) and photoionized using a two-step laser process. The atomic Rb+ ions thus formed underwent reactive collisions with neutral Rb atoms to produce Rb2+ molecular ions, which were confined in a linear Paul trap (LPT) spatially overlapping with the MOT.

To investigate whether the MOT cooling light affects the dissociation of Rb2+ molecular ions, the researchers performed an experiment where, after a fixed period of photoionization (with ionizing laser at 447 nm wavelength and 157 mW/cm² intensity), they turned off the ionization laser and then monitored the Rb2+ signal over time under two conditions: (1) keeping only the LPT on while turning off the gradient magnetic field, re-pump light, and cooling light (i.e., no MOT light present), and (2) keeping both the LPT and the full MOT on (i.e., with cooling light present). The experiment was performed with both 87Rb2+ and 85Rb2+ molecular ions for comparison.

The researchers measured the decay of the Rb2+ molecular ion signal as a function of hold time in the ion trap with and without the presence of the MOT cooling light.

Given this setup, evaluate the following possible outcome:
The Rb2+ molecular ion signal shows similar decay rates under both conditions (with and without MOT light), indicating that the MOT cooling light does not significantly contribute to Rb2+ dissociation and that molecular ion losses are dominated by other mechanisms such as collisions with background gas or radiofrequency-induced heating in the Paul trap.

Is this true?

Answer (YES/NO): YES